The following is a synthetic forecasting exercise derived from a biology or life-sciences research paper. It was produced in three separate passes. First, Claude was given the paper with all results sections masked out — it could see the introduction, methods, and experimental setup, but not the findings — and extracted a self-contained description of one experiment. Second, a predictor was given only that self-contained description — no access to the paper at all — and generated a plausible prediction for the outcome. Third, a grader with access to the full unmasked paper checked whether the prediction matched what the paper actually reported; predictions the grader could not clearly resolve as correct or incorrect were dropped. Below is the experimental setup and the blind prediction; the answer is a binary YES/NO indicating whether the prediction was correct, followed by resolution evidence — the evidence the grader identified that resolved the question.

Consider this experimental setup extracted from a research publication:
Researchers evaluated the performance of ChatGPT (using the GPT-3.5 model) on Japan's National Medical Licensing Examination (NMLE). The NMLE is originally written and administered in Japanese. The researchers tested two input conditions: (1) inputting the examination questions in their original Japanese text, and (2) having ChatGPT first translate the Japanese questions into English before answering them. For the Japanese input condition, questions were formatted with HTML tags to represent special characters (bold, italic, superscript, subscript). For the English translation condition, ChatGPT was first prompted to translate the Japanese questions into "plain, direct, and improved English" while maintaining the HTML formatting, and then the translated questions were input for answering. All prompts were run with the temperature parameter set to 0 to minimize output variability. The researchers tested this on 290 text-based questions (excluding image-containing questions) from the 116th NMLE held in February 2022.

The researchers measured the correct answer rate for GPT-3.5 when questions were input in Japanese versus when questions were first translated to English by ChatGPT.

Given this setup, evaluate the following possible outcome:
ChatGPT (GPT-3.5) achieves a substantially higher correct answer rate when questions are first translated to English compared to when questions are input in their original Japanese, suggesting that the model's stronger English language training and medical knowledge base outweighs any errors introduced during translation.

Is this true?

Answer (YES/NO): NO